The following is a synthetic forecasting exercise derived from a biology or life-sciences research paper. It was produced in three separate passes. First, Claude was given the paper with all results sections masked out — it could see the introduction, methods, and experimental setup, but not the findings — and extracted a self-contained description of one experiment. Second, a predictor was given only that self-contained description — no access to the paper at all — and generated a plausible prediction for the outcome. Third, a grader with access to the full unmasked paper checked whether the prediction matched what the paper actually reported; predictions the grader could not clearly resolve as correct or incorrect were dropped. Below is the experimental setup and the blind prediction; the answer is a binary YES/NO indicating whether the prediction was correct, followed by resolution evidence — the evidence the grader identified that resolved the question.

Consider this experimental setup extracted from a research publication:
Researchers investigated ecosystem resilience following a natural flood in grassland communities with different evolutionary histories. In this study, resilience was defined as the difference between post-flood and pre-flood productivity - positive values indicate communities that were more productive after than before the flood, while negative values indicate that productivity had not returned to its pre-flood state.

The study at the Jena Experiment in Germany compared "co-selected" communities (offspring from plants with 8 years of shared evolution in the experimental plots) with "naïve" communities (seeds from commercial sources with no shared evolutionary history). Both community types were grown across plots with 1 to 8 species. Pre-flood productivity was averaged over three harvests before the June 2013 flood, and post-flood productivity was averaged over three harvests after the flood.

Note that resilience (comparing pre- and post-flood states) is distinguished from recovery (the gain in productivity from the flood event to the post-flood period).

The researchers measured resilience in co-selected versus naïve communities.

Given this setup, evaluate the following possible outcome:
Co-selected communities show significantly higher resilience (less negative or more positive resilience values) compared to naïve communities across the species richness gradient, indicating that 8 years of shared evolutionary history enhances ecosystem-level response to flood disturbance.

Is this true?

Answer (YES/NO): NO